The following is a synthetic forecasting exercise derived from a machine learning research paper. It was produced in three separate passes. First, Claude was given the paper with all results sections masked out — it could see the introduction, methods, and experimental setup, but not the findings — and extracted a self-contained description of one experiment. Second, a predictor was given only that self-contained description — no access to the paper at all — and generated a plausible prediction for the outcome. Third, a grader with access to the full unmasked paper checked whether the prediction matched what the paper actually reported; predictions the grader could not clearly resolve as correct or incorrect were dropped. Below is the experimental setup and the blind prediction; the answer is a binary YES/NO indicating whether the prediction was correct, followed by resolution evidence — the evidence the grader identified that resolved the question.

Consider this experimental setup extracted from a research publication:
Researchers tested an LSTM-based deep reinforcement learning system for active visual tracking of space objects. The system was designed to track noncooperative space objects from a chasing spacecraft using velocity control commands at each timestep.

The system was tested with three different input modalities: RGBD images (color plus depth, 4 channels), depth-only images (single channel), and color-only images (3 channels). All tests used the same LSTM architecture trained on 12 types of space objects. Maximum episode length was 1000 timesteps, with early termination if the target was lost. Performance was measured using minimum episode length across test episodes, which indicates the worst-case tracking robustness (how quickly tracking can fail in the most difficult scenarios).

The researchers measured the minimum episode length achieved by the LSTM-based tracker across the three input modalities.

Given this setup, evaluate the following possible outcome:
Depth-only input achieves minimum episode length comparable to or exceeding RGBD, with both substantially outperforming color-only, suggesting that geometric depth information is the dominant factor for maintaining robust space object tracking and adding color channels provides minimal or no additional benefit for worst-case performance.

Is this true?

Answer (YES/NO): NO